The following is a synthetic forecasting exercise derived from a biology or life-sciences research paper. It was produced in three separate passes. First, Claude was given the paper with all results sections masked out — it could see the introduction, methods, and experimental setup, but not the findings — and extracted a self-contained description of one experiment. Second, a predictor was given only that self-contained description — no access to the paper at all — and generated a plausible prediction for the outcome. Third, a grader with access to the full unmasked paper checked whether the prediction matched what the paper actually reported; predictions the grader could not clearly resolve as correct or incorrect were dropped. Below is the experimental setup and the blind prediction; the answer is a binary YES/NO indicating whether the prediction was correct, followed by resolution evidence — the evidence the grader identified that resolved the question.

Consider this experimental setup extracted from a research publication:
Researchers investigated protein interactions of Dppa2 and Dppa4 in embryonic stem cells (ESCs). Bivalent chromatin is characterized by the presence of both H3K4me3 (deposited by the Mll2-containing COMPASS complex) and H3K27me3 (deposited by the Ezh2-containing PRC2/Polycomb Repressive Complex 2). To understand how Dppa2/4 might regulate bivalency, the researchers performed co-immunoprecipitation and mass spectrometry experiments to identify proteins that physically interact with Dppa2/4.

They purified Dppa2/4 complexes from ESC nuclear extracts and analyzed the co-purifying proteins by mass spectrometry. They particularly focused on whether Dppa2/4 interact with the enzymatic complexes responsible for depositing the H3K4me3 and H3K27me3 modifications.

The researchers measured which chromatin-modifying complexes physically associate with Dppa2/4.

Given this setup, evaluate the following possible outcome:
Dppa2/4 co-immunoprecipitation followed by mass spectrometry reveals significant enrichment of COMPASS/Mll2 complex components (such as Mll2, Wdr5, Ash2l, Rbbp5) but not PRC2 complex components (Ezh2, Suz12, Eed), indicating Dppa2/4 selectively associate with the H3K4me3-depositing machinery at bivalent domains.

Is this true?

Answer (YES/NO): NO